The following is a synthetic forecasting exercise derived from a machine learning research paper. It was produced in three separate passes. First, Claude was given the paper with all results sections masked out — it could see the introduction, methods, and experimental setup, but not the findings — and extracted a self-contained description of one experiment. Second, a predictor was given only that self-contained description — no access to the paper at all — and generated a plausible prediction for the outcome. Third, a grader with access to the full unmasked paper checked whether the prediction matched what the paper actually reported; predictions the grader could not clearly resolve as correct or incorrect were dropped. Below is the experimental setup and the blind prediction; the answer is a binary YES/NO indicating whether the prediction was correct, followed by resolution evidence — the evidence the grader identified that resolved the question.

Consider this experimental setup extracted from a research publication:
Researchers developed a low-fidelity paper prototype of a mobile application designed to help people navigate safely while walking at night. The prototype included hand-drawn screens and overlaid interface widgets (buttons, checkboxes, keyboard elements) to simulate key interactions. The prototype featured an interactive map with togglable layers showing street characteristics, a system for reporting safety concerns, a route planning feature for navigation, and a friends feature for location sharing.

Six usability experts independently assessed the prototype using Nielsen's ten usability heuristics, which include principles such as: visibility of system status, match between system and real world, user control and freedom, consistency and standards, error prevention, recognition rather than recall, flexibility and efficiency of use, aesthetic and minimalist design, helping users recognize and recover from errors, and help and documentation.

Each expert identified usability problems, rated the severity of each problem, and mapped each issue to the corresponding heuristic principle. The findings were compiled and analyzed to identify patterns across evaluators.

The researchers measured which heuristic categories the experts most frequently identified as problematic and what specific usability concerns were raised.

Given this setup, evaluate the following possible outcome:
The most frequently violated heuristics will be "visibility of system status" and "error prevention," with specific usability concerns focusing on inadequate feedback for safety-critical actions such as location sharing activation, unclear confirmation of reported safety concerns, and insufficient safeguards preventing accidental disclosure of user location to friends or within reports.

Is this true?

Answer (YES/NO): NO